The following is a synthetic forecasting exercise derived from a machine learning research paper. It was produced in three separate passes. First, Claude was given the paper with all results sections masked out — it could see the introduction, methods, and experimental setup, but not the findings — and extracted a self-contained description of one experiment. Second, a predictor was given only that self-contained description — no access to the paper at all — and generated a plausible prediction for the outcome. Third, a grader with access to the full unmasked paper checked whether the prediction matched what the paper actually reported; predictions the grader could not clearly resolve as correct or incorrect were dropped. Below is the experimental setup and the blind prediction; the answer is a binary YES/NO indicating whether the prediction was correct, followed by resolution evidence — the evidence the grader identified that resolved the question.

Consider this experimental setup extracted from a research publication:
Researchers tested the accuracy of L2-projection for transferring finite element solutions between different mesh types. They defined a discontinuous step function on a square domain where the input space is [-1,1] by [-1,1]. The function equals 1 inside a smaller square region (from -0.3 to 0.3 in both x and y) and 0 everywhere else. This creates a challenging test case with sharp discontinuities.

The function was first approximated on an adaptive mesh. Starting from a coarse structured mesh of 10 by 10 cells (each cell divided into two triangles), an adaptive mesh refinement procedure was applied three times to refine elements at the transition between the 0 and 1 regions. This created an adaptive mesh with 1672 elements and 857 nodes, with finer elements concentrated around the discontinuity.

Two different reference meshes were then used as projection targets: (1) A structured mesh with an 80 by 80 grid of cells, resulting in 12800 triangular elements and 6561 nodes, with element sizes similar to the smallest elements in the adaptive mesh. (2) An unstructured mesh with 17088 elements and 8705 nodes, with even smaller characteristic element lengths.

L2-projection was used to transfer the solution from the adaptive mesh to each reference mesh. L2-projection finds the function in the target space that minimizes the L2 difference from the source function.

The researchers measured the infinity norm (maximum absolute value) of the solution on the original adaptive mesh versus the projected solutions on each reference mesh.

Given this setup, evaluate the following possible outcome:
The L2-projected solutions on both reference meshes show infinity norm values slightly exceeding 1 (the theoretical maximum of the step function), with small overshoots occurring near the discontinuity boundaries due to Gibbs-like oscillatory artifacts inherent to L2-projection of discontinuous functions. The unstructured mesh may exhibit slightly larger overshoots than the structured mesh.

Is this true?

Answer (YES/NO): NO